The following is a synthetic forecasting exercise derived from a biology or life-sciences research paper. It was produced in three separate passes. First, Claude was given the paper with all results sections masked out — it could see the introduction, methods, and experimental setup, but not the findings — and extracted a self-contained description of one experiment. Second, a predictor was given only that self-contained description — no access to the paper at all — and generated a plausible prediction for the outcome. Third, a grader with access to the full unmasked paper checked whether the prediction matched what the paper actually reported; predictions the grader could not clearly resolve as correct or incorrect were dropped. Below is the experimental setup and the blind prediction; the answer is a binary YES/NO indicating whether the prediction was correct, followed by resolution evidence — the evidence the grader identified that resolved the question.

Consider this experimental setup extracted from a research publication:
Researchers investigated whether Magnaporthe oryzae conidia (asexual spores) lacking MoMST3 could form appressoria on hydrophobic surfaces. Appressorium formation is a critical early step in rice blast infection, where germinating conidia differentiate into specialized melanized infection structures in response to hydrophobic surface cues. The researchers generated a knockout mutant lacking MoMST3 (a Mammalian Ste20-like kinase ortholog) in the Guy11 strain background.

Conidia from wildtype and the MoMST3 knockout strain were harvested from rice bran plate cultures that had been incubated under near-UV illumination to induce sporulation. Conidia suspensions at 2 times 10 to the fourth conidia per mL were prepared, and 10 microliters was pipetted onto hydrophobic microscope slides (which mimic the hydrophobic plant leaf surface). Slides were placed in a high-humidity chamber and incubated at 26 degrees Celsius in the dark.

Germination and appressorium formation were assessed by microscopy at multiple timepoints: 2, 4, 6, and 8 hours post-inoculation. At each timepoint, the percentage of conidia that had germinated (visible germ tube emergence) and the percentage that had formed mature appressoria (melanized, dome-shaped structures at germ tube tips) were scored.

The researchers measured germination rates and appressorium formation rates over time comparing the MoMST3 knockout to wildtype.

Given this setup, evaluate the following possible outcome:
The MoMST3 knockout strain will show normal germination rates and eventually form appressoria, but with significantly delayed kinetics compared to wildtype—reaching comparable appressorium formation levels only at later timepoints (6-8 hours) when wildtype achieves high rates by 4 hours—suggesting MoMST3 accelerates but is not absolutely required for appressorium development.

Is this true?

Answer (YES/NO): NO